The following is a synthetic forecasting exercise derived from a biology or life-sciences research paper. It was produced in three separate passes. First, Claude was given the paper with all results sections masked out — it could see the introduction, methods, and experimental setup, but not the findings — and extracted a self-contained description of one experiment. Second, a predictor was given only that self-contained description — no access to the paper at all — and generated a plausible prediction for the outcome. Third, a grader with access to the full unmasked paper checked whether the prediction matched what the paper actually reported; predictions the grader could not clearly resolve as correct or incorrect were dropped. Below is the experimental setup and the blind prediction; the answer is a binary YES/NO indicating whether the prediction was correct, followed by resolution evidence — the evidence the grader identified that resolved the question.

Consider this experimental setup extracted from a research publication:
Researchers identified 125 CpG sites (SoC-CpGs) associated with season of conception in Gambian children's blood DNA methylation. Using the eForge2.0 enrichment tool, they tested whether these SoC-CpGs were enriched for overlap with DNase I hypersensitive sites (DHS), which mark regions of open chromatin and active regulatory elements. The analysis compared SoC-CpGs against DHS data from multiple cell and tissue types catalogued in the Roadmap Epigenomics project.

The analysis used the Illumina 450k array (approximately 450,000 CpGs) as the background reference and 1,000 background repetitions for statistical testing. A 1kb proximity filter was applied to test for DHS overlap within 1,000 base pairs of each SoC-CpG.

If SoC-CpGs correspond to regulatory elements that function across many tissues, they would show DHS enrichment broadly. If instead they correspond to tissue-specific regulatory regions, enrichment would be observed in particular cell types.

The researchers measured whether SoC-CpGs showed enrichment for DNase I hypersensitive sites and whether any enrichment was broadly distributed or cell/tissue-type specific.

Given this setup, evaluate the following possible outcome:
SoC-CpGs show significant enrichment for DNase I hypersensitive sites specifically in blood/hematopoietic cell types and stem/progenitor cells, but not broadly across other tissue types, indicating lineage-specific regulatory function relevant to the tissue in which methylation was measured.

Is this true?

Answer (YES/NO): NO